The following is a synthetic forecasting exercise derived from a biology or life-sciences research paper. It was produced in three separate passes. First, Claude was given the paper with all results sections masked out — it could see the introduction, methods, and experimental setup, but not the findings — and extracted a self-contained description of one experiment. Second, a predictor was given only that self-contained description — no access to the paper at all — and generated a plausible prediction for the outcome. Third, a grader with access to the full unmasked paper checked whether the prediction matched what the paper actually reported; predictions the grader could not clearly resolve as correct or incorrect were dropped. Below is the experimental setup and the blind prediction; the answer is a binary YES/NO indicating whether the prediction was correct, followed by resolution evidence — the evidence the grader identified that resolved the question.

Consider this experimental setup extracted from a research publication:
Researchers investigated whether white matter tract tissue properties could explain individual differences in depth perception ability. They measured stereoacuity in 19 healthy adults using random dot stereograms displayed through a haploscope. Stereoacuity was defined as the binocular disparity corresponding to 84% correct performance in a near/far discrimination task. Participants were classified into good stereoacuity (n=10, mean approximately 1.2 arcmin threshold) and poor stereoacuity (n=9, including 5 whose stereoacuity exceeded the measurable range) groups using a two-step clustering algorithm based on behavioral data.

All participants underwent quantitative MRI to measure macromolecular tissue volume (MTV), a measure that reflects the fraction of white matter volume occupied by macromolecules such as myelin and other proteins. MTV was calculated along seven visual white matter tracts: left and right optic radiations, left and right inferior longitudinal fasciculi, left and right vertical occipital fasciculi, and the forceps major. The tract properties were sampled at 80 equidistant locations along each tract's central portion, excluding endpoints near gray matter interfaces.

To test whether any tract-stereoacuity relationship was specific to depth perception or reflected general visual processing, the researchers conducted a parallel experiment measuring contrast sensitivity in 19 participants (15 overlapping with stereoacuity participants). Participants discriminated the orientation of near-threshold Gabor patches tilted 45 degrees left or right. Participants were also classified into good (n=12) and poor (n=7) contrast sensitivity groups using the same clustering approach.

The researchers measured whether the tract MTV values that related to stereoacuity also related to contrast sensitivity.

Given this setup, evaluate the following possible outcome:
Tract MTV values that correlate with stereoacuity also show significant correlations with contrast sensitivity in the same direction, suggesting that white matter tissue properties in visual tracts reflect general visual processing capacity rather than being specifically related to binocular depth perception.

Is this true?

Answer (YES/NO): NO